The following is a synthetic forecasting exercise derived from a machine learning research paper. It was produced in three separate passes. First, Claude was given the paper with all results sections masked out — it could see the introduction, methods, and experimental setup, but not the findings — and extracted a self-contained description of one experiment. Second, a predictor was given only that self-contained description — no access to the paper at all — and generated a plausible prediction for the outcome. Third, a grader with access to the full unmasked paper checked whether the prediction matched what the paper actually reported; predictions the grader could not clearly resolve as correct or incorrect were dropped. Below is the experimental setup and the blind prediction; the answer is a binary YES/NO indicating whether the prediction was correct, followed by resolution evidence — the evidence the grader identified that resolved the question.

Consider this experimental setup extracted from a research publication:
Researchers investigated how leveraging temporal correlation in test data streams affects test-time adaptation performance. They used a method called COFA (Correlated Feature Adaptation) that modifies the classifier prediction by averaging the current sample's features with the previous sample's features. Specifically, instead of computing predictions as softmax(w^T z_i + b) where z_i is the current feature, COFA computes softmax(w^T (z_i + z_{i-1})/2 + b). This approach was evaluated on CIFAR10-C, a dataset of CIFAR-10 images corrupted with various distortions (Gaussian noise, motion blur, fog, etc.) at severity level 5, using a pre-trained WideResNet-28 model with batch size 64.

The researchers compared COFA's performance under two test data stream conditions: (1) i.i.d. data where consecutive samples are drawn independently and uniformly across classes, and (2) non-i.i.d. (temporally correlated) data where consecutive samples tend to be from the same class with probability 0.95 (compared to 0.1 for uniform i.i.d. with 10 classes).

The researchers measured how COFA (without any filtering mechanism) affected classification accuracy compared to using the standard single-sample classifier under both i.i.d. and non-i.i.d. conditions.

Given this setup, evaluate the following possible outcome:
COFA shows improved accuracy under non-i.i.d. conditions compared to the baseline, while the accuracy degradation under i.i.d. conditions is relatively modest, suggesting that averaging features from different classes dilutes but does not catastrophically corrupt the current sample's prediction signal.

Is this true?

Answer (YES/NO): NO